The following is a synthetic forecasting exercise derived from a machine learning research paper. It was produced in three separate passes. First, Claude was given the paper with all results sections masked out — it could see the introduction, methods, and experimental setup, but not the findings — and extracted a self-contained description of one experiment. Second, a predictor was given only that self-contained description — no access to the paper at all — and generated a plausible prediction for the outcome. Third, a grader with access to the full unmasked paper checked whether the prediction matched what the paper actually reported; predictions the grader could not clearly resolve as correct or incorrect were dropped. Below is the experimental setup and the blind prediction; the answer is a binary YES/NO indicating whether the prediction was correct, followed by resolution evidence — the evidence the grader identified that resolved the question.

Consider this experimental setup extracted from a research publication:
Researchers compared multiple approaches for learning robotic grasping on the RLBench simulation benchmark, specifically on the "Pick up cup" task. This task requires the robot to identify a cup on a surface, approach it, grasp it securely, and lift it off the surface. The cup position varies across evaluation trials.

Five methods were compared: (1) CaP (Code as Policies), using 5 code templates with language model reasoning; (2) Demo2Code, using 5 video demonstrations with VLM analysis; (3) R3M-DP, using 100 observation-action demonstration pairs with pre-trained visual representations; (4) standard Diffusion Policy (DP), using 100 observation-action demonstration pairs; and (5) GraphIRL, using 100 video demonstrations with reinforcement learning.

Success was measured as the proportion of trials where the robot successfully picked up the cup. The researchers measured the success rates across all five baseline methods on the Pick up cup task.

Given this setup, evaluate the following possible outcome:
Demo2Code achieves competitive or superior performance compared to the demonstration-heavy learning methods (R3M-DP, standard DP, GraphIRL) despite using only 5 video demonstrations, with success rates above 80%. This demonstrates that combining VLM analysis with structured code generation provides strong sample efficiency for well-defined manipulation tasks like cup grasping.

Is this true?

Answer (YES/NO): NO